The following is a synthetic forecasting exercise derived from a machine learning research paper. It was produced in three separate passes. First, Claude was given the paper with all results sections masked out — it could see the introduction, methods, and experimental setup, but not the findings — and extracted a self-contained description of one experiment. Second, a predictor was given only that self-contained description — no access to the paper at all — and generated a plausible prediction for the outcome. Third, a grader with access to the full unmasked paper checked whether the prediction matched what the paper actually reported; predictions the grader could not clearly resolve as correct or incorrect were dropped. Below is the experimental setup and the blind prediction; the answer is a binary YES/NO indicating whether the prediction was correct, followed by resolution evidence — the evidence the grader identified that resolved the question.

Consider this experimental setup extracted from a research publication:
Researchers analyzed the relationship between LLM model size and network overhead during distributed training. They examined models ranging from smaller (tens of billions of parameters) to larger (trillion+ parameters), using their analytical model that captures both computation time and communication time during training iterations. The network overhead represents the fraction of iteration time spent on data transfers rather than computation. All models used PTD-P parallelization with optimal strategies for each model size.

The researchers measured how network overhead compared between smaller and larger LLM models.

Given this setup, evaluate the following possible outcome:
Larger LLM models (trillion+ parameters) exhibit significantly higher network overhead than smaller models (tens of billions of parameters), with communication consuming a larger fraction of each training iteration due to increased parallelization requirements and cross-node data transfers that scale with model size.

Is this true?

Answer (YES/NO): NO